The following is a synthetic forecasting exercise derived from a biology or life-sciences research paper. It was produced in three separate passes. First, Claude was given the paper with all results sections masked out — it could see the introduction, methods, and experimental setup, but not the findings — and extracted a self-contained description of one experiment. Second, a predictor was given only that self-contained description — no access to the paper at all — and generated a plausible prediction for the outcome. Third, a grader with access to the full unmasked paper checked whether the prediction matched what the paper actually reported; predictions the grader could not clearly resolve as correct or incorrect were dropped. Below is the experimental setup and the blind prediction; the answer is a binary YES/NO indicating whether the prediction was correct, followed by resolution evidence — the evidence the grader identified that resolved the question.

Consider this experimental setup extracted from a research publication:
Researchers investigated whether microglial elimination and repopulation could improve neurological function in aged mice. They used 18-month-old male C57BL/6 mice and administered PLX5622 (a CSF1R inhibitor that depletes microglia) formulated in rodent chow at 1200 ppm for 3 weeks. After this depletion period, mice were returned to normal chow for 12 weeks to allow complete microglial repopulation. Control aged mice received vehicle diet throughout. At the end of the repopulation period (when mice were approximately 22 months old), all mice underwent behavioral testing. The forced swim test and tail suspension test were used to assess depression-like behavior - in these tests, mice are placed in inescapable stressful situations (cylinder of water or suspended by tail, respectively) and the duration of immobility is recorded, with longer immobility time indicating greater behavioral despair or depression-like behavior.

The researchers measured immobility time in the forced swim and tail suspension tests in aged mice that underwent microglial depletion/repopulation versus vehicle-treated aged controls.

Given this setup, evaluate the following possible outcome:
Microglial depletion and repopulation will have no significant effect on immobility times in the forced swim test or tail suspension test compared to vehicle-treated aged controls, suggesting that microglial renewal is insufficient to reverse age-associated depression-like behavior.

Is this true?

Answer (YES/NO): NO